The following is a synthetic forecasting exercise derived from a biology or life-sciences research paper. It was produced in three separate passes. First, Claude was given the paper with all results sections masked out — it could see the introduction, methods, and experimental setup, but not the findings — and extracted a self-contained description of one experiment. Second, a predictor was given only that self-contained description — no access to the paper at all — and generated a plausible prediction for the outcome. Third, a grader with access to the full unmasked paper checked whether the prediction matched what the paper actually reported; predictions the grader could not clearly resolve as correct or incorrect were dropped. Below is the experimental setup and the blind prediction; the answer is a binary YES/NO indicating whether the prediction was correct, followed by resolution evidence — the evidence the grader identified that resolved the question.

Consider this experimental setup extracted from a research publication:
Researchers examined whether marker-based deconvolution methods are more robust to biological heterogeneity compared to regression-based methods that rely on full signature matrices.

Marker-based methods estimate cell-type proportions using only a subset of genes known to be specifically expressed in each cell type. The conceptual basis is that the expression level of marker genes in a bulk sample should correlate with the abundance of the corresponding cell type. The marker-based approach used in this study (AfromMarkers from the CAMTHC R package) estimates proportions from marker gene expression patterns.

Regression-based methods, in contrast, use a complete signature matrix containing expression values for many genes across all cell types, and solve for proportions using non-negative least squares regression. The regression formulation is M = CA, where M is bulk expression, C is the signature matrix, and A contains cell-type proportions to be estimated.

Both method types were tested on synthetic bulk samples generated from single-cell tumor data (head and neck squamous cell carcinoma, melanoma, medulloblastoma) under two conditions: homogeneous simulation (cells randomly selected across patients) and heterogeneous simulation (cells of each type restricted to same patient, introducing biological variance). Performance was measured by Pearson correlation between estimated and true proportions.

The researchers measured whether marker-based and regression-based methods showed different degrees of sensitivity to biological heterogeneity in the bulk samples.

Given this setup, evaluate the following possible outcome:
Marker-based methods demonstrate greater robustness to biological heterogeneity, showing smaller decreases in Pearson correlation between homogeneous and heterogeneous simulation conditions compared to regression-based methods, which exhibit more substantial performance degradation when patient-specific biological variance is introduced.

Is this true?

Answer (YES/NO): YES